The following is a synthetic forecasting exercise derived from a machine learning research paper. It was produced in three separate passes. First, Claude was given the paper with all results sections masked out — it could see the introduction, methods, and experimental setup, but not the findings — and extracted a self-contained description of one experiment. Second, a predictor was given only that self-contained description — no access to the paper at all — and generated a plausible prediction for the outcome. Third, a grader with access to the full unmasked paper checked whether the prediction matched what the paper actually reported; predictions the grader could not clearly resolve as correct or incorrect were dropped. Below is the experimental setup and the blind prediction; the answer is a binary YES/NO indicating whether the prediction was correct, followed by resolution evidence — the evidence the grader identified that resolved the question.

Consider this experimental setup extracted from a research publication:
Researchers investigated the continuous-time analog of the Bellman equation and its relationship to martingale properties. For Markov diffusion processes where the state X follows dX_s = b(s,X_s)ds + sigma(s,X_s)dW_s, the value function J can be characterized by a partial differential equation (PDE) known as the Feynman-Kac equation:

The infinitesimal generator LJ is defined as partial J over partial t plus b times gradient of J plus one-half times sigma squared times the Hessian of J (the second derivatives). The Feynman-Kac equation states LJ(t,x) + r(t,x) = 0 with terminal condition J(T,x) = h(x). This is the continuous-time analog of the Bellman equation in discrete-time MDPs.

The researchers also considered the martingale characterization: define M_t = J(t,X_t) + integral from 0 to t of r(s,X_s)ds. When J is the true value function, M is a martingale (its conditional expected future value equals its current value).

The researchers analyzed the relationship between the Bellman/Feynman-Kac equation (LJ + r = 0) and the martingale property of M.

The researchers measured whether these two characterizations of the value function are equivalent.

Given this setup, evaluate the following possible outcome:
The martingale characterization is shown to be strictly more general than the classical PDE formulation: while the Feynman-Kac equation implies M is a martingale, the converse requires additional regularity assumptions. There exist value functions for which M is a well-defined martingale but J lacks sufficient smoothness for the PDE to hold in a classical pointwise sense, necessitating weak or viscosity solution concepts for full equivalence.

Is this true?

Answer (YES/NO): NO